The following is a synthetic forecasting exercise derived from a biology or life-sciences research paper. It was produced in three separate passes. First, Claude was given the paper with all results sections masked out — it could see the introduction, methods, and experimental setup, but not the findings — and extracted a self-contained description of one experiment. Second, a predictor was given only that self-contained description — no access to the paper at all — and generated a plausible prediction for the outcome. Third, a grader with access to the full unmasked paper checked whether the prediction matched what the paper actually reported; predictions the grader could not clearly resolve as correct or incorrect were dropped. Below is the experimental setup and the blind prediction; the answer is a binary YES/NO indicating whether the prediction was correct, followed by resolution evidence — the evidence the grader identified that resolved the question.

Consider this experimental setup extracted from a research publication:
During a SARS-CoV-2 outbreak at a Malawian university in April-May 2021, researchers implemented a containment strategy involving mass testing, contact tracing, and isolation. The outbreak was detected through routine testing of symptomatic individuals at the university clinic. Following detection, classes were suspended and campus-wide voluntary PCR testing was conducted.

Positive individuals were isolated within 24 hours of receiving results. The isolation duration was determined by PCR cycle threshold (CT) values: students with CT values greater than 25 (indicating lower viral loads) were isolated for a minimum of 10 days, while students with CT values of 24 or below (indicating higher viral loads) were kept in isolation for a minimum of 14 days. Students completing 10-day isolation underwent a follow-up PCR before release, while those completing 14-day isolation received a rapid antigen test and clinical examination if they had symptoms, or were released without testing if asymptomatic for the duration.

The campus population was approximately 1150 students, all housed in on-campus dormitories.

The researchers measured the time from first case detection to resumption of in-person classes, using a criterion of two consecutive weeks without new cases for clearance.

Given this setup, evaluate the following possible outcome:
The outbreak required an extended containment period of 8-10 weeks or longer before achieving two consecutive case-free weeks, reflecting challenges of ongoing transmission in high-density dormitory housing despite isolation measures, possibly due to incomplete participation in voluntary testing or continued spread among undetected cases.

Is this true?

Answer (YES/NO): NO